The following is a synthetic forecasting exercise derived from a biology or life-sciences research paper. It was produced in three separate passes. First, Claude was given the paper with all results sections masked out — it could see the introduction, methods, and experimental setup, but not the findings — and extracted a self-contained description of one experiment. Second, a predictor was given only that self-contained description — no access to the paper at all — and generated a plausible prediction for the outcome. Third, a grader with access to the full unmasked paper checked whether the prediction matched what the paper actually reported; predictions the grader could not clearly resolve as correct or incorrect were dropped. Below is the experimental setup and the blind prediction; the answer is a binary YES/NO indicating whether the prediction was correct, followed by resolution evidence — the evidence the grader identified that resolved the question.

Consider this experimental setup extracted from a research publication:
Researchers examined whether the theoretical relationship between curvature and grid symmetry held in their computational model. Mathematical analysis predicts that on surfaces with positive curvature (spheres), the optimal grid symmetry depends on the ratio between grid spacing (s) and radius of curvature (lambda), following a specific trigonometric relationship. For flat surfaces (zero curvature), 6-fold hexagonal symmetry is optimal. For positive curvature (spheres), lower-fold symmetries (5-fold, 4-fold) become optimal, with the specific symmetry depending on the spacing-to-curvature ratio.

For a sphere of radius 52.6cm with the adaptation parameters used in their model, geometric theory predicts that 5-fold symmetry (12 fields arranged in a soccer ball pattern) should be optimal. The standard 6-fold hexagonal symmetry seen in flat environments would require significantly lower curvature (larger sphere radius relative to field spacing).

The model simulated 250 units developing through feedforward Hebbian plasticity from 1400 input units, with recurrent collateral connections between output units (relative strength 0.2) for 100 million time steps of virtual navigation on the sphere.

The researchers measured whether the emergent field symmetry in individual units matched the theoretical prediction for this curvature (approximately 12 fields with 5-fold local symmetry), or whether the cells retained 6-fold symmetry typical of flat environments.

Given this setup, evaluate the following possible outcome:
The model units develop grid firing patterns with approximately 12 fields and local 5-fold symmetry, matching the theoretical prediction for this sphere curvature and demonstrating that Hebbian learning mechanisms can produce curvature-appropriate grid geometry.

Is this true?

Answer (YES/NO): YES